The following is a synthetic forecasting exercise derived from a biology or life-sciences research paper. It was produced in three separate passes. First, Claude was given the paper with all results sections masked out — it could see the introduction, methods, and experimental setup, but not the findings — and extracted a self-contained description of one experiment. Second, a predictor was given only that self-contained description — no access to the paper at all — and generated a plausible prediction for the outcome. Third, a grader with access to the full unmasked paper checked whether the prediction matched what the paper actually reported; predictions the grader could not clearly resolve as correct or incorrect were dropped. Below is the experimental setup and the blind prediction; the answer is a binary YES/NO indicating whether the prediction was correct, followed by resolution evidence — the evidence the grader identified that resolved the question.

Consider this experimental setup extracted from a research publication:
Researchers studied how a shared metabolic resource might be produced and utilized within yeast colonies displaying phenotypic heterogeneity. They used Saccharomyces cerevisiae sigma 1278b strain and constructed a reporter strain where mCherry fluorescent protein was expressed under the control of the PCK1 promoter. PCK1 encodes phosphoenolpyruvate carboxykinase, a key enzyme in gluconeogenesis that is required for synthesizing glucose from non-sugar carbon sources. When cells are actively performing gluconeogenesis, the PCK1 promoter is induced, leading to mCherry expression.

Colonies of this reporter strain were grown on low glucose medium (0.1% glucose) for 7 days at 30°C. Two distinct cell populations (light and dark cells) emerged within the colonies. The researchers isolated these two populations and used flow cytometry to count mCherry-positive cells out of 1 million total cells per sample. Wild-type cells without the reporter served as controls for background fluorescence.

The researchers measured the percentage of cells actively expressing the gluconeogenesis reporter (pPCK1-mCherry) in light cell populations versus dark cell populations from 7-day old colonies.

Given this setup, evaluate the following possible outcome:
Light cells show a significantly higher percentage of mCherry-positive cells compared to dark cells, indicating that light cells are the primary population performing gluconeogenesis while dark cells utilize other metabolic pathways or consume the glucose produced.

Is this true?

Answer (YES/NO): NO